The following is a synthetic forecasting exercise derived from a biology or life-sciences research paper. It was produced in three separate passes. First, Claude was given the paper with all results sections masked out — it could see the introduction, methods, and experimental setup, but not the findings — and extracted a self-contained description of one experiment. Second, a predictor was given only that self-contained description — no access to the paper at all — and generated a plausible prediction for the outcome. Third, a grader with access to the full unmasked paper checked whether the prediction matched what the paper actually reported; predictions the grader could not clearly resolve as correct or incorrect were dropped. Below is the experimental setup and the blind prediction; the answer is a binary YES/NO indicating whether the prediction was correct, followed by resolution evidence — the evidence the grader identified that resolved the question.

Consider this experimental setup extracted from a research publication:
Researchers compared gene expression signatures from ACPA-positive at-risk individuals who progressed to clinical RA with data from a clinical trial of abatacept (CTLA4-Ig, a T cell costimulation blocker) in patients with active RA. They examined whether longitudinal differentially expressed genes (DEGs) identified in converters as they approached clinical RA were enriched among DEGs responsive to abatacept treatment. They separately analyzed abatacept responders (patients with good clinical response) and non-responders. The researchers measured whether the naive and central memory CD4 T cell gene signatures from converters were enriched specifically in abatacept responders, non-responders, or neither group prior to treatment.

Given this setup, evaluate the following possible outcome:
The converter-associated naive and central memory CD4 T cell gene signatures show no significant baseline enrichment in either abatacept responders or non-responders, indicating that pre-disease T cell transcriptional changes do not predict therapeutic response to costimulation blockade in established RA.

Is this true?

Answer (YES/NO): NO